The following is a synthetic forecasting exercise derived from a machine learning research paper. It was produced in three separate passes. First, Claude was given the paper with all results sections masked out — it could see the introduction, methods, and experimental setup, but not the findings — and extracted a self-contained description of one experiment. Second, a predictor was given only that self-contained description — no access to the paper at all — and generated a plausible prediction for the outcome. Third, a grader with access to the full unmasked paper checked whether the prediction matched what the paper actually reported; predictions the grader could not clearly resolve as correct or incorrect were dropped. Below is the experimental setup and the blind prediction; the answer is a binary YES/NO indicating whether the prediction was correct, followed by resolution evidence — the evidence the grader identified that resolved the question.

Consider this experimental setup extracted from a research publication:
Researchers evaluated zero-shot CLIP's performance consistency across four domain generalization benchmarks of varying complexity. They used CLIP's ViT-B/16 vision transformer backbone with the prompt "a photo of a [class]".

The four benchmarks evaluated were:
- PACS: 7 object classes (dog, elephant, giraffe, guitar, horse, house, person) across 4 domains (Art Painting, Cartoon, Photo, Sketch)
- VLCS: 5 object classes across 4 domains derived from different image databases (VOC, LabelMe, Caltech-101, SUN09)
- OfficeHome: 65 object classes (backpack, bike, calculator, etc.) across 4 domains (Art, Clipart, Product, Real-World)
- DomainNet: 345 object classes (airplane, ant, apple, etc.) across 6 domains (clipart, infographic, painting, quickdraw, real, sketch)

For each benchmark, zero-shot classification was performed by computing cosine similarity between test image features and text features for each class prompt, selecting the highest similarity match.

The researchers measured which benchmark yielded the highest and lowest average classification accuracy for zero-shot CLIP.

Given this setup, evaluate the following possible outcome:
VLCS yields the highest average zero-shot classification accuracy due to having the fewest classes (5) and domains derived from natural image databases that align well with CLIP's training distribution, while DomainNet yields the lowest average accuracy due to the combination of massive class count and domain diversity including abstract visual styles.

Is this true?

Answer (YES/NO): NO